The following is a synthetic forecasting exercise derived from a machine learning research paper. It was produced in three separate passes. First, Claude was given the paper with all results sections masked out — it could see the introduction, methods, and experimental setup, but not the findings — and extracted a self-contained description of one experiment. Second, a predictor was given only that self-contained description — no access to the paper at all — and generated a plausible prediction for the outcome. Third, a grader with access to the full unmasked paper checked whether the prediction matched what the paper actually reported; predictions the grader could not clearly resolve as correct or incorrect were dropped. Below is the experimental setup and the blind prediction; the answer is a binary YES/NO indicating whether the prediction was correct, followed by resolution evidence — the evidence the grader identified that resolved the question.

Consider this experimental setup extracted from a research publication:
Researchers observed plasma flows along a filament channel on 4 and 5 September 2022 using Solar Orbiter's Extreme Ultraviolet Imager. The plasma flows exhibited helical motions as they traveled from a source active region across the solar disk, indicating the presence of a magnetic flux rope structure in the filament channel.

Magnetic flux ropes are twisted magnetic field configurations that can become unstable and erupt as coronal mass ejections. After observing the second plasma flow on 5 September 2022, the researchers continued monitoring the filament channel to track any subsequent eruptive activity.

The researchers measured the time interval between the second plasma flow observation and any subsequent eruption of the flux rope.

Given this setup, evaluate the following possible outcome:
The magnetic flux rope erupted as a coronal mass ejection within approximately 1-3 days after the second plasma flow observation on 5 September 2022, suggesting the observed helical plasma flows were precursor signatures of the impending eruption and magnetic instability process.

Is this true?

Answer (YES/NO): NO